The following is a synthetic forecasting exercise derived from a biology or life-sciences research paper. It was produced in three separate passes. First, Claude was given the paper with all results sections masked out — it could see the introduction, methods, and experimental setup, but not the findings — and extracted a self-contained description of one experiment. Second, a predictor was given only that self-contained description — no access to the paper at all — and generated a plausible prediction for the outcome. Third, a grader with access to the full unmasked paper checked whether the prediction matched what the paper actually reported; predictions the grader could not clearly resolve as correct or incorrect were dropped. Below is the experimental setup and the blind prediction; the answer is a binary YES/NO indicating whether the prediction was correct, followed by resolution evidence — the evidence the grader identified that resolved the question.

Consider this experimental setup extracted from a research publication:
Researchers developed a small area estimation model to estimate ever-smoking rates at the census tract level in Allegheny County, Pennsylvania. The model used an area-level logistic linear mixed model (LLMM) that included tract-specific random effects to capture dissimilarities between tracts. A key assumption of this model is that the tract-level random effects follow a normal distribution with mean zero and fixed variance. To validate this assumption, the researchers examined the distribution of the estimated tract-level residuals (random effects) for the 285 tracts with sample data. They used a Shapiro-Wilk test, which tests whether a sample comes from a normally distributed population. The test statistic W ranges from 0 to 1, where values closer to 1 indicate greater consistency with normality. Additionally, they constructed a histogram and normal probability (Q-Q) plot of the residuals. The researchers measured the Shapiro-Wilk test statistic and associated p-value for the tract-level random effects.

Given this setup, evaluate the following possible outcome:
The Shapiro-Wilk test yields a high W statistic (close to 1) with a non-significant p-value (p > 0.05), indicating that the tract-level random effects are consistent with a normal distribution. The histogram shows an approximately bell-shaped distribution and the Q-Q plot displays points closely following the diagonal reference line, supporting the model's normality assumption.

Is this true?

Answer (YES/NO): NO